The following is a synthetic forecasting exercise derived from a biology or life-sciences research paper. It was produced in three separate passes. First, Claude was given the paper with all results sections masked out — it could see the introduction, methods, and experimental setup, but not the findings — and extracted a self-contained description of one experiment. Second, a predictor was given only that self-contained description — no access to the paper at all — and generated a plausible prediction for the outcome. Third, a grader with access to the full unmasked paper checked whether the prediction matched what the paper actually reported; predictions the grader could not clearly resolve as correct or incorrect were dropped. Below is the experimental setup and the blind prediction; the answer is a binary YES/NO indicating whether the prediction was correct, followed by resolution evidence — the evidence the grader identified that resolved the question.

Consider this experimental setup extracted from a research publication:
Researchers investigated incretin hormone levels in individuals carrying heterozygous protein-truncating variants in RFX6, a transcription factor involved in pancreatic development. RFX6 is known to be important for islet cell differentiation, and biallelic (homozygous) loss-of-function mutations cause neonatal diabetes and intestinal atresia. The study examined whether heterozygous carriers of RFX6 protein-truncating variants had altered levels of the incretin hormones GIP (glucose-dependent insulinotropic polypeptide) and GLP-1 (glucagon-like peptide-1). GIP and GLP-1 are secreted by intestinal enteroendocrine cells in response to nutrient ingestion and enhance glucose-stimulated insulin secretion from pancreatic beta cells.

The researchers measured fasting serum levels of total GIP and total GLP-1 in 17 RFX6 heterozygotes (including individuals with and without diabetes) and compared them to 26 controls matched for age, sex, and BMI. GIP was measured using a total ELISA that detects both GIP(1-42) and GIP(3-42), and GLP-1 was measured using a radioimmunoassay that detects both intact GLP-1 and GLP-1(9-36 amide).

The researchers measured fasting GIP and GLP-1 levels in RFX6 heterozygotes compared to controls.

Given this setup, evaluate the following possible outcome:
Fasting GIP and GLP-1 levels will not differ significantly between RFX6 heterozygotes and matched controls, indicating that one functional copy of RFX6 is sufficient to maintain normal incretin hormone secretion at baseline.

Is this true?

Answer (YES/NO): NO